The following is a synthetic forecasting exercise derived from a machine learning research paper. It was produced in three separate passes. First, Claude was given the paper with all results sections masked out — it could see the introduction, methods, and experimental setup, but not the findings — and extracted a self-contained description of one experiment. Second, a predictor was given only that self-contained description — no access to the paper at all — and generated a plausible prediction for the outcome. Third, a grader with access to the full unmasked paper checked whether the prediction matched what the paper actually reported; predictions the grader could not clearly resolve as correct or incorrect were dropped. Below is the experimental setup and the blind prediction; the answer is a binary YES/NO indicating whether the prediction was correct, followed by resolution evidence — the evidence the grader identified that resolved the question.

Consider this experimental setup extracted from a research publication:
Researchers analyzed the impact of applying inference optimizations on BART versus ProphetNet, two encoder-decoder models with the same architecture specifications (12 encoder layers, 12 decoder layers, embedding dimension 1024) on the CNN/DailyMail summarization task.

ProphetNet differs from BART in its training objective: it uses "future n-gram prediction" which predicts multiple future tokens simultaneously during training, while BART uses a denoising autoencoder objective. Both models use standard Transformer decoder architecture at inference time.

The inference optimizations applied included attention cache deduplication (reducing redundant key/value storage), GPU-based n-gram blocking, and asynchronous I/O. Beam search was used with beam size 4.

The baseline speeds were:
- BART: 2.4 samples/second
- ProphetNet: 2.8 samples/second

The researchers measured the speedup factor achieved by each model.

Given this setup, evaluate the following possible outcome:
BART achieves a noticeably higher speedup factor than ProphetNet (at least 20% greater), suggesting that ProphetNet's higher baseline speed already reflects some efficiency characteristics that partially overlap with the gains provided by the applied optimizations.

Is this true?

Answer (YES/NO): YES